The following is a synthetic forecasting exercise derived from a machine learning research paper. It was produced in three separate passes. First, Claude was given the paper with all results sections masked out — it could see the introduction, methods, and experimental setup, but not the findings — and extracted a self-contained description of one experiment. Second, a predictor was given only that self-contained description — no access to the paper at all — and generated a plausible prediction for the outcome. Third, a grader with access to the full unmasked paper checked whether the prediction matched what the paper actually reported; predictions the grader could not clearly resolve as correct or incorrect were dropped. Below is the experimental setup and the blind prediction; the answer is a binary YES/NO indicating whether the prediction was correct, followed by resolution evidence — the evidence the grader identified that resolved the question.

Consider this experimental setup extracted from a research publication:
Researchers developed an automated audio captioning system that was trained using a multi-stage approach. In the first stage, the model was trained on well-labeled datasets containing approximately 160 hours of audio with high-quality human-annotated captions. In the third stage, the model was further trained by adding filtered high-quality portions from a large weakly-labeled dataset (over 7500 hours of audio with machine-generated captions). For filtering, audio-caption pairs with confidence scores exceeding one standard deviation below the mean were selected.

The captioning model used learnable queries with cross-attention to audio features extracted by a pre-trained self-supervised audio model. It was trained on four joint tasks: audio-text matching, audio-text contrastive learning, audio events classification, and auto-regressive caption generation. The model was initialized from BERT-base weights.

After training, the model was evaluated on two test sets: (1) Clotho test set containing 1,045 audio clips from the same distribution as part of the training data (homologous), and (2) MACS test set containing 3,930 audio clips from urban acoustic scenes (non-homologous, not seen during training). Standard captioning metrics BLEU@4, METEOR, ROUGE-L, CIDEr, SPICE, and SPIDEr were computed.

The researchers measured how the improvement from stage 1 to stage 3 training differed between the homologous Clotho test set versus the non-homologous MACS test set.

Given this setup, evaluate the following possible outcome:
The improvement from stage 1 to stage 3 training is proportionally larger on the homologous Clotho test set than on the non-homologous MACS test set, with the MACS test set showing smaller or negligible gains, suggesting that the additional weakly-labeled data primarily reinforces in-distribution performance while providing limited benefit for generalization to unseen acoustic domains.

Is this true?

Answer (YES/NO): NO